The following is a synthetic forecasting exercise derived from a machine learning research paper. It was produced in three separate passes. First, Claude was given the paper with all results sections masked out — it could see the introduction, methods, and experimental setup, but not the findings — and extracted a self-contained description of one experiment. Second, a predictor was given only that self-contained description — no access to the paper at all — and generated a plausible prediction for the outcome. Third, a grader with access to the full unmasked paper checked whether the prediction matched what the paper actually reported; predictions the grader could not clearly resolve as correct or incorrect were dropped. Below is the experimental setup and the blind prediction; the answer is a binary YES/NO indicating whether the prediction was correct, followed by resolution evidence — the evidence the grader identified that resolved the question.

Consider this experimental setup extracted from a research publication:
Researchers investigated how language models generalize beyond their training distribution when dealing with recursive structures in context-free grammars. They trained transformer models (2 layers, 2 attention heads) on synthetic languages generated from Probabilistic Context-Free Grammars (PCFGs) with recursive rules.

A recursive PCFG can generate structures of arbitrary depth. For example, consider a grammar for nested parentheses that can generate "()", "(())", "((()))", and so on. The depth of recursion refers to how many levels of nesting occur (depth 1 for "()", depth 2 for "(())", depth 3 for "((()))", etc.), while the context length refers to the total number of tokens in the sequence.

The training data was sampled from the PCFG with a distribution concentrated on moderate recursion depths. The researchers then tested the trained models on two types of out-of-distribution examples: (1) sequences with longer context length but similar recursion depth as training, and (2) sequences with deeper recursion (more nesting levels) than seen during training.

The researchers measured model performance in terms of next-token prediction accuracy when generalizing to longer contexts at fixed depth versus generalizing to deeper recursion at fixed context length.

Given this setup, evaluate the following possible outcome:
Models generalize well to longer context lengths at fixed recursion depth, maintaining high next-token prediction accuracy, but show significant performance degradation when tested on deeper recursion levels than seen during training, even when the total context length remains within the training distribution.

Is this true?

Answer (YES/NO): YES